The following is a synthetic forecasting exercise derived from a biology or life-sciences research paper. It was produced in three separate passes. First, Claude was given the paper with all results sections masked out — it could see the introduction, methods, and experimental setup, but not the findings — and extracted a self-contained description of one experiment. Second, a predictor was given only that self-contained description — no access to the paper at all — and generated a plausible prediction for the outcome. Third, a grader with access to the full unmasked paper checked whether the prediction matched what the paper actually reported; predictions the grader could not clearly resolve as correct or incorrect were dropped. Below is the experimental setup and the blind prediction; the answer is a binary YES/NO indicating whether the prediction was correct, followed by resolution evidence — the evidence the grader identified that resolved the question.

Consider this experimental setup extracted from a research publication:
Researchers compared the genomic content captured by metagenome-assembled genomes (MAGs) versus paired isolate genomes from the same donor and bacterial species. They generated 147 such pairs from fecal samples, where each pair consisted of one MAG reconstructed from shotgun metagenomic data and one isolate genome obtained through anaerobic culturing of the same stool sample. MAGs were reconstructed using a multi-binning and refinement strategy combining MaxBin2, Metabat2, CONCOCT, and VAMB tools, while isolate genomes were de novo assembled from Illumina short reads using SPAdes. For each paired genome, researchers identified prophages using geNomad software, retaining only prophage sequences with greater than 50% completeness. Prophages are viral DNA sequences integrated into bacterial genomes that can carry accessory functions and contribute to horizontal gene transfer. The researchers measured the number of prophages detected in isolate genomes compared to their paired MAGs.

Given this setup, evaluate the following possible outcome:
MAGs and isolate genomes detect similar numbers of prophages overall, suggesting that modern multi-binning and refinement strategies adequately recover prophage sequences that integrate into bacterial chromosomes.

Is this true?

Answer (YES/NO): NO